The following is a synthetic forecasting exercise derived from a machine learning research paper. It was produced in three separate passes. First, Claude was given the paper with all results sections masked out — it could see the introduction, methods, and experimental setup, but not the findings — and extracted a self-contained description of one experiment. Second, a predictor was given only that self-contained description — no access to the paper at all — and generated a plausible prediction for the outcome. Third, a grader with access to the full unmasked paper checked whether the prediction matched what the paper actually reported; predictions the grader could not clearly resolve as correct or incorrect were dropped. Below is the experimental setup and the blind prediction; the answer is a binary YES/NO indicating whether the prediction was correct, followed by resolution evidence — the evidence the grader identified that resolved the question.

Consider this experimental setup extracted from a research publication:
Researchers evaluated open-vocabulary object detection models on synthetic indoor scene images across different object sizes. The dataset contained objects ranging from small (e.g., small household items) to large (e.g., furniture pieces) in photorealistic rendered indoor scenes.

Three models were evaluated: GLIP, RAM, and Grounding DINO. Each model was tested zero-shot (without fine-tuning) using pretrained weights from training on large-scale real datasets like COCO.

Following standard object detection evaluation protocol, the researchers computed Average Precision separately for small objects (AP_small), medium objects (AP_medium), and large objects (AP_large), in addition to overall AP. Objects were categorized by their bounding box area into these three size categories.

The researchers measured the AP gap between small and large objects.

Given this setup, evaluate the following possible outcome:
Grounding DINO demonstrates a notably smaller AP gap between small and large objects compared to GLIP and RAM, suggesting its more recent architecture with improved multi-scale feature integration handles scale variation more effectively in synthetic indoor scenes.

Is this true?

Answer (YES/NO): NO